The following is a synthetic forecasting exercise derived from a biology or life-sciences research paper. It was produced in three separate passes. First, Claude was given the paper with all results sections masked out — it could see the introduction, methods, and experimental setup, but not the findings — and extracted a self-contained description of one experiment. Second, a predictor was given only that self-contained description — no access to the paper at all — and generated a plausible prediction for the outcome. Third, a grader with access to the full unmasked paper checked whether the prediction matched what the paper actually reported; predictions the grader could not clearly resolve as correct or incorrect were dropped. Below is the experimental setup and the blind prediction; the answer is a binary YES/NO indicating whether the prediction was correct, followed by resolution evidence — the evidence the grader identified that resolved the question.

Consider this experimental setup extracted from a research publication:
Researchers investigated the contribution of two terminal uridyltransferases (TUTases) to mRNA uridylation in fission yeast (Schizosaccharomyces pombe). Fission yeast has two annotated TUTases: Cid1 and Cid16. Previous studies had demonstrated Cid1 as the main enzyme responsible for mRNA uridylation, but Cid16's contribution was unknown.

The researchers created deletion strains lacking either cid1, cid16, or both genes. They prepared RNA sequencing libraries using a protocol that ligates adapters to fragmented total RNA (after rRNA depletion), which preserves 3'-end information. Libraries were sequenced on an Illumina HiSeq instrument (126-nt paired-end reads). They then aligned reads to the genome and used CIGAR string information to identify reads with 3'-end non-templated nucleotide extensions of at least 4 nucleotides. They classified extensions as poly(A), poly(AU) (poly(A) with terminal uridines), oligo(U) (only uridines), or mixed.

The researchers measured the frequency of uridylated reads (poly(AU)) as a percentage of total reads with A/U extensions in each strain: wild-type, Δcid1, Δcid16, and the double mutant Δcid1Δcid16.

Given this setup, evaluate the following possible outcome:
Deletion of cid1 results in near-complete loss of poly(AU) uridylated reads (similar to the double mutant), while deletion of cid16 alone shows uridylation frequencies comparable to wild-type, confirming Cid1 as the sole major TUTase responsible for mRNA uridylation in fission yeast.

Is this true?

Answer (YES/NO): NO